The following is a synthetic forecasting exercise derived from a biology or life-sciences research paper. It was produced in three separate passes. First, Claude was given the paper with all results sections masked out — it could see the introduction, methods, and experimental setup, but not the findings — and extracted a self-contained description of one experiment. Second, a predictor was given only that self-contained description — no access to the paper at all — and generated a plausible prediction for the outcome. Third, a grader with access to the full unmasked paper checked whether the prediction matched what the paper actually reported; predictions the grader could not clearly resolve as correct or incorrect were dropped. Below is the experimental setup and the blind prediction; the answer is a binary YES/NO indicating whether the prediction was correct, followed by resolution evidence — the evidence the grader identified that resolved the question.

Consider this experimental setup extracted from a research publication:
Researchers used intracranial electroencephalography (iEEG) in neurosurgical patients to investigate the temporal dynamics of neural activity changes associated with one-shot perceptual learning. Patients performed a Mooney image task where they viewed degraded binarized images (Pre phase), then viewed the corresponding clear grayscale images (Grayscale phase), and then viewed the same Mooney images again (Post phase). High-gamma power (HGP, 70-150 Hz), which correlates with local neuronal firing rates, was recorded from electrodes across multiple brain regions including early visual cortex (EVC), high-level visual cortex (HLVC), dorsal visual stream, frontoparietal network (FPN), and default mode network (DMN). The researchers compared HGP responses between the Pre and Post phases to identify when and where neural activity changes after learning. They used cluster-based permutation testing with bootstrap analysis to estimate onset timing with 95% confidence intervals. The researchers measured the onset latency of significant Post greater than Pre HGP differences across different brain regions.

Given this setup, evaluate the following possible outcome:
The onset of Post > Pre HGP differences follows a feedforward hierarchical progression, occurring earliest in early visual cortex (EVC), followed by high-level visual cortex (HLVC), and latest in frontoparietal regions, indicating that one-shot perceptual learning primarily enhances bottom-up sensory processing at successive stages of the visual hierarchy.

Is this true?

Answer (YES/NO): NO